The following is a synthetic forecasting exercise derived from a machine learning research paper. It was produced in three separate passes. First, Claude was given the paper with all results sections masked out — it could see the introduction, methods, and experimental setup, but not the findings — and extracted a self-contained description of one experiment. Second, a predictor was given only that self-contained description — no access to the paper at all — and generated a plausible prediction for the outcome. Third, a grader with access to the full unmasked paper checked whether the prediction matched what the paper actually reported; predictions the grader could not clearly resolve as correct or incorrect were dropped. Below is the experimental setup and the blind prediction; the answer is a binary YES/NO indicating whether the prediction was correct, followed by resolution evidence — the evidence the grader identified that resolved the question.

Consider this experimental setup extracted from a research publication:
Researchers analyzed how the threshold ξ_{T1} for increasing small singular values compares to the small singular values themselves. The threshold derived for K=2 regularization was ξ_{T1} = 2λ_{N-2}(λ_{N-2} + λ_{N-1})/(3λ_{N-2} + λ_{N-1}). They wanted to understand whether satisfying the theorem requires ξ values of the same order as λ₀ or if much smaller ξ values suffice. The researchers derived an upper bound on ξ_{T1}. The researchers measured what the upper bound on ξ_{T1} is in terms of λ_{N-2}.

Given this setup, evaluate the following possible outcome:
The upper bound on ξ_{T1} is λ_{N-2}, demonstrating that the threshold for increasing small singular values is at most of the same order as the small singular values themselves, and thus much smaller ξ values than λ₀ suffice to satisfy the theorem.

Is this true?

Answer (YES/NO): NO